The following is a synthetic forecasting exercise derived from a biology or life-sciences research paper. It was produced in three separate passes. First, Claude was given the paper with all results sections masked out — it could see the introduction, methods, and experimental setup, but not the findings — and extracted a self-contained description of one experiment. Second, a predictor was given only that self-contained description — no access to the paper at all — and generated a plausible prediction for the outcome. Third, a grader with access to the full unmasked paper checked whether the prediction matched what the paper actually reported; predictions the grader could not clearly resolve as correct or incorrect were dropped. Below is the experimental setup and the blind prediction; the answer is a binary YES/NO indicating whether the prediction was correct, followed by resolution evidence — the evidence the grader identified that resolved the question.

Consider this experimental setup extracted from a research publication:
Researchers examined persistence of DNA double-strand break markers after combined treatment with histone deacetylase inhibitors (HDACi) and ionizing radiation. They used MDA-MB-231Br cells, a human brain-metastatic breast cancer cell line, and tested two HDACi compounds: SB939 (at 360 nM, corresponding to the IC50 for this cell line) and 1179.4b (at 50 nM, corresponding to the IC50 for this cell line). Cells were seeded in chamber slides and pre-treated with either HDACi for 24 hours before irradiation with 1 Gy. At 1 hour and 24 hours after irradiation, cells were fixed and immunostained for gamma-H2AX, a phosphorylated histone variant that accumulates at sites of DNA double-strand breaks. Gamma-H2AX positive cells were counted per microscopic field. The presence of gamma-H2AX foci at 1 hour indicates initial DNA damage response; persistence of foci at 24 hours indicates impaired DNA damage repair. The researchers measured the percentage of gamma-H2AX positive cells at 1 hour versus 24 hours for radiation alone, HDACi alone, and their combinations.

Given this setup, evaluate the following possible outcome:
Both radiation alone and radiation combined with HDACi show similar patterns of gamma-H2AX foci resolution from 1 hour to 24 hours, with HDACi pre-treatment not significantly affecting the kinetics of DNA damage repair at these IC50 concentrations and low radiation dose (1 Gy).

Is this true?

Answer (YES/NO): NO